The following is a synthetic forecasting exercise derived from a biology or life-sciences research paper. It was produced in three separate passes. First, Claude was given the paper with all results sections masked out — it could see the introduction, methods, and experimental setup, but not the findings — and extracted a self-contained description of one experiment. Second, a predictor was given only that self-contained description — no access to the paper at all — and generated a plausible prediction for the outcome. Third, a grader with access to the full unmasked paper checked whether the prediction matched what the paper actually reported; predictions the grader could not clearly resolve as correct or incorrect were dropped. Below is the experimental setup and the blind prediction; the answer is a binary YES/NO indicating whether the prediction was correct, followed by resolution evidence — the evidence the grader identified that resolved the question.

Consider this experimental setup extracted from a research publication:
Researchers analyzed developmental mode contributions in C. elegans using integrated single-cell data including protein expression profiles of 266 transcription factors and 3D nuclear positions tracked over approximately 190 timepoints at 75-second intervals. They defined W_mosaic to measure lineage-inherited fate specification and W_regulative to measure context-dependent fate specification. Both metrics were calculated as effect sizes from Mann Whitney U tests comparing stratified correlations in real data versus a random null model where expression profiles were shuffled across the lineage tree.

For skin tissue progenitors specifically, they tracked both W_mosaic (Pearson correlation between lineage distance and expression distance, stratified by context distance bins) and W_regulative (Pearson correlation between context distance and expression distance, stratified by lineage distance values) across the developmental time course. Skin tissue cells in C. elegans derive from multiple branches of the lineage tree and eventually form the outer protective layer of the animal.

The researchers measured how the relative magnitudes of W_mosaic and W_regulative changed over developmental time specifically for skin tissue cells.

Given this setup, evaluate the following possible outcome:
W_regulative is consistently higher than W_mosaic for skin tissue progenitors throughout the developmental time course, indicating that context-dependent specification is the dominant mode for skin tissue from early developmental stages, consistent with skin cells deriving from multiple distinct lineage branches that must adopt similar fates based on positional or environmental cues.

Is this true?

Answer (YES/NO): NO